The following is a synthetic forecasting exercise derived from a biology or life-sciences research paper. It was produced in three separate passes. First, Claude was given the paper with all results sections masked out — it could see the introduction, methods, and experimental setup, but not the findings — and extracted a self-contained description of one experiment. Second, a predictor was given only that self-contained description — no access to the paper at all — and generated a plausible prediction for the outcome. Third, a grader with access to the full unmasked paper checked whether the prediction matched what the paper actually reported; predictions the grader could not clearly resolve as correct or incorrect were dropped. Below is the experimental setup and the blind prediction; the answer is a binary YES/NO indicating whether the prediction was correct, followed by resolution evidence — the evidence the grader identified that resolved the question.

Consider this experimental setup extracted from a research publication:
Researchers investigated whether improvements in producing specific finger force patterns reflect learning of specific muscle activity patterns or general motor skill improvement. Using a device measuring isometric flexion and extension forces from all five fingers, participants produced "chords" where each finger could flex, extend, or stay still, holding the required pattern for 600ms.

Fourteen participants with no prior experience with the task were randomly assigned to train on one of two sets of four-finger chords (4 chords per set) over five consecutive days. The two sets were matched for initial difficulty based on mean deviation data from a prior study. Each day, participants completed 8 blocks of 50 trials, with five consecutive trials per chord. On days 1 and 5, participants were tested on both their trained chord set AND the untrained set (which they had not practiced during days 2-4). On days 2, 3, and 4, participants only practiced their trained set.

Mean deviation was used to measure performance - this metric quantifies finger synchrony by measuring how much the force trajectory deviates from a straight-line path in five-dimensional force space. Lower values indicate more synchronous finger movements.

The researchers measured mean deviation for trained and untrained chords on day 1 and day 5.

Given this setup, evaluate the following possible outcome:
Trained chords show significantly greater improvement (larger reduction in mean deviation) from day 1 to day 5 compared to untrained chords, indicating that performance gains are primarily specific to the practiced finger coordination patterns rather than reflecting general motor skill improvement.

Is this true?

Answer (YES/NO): YES